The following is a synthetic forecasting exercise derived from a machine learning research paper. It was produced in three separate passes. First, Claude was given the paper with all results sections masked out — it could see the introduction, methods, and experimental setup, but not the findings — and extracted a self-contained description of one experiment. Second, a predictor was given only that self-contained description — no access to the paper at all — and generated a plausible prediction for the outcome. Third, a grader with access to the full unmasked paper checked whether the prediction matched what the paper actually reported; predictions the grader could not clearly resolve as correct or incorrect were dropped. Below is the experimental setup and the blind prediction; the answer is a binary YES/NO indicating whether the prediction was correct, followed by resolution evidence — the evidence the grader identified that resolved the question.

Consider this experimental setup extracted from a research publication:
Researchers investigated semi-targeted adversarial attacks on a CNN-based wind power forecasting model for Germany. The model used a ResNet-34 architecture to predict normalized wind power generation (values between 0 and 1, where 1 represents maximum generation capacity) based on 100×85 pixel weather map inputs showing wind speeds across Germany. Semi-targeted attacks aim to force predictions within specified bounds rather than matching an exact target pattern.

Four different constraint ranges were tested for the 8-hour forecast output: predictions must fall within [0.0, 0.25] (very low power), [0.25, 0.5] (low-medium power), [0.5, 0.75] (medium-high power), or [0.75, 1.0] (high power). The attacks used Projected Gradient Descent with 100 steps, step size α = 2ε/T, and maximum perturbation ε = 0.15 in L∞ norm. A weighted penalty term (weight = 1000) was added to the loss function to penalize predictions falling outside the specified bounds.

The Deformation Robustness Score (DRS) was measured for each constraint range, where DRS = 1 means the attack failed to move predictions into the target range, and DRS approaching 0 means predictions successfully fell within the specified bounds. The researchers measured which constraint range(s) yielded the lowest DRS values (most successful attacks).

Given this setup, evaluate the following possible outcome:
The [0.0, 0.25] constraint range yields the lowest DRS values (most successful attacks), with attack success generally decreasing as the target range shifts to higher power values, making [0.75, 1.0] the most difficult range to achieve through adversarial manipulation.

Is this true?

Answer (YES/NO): NO